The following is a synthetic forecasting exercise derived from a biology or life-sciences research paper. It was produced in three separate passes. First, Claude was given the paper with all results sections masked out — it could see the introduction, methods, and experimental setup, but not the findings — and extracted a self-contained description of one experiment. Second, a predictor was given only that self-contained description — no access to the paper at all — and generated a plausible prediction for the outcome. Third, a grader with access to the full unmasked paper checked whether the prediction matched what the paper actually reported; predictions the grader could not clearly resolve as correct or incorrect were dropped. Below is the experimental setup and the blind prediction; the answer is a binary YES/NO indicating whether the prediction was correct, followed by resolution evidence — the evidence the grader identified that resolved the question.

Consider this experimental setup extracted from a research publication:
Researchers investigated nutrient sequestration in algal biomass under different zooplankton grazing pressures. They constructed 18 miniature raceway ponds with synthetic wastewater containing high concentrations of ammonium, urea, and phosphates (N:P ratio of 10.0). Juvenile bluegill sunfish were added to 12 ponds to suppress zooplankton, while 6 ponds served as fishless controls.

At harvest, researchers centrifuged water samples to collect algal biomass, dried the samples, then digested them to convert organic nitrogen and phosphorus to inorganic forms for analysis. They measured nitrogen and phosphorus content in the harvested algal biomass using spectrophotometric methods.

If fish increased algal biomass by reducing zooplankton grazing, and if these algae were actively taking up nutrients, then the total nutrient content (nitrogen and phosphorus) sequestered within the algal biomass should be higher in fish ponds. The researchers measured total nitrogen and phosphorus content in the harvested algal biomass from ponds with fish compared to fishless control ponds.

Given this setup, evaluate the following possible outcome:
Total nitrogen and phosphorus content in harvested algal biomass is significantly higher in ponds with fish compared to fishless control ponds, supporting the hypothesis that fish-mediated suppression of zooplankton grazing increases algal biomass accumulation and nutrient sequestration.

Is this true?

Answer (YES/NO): NO